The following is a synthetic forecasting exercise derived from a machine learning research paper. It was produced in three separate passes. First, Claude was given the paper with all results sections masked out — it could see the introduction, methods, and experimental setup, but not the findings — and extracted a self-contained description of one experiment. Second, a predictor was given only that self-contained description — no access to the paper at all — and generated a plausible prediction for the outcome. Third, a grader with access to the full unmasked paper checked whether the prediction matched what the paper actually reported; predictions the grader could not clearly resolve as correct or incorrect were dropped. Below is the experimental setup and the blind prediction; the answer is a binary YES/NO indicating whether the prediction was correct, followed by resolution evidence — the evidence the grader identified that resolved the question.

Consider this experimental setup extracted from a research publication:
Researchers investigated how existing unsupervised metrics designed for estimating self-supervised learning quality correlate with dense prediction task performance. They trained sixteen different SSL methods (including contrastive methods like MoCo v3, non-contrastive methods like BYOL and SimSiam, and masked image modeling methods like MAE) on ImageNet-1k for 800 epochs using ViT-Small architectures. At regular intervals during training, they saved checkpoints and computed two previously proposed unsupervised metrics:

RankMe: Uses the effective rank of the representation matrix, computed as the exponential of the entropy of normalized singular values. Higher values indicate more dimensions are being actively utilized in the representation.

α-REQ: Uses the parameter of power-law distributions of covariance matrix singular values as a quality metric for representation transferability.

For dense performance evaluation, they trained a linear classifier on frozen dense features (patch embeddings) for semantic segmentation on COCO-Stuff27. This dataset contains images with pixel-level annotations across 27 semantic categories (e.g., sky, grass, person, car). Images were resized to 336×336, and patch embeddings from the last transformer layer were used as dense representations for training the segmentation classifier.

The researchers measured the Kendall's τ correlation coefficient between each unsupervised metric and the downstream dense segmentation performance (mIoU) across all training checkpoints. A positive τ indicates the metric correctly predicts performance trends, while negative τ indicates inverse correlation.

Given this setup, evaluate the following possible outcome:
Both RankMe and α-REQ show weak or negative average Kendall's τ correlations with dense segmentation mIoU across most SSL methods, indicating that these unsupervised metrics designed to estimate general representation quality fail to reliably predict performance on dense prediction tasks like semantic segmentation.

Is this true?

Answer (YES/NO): YES